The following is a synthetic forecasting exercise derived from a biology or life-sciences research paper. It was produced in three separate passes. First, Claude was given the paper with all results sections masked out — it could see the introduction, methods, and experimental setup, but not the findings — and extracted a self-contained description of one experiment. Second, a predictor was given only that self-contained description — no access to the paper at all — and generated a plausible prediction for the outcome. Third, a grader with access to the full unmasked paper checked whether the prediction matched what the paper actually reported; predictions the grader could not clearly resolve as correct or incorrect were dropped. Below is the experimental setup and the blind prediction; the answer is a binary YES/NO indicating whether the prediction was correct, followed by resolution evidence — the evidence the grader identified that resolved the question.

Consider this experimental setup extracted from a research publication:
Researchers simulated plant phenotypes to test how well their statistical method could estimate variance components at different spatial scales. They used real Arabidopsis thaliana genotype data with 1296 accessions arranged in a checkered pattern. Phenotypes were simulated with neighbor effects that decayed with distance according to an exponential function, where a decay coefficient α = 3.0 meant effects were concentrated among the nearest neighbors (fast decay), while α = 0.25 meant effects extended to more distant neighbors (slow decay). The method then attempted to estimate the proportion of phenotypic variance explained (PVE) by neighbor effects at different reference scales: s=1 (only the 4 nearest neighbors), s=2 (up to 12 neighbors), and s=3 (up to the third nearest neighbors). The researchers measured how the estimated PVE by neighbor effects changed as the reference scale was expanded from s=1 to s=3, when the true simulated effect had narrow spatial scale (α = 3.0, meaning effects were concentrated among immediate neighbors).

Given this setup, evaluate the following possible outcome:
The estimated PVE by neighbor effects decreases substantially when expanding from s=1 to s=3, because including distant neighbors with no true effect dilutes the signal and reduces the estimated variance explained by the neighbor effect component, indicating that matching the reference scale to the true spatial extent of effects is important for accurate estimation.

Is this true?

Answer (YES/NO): NO